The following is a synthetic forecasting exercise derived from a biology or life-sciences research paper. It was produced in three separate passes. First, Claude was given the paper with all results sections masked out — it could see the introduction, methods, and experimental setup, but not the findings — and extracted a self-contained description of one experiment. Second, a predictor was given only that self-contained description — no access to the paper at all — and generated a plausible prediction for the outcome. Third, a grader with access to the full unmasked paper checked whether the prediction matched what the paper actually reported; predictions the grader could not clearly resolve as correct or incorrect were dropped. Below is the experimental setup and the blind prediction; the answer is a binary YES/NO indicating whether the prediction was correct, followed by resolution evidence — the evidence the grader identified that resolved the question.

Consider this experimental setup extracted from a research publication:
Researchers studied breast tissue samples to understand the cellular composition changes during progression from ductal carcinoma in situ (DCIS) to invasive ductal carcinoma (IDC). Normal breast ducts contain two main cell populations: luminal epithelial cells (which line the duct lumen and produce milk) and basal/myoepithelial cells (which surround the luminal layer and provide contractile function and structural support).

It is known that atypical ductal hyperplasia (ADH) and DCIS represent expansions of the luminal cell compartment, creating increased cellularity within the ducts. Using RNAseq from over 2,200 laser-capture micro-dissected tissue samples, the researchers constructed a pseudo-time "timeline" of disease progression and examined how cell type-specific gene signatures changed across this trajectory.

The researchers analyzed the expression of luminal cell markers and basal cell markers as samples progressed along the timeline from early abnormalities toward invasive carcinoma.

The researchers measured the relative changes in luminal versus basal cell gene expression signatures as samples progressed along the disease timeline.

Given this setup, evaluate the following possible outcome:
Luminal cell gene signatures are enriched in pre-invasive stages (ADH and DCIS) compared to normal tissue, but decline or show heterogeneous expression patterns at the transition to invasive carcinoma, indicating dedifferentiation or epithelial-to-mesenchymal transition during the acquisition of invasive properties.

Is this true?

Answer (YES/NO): NO